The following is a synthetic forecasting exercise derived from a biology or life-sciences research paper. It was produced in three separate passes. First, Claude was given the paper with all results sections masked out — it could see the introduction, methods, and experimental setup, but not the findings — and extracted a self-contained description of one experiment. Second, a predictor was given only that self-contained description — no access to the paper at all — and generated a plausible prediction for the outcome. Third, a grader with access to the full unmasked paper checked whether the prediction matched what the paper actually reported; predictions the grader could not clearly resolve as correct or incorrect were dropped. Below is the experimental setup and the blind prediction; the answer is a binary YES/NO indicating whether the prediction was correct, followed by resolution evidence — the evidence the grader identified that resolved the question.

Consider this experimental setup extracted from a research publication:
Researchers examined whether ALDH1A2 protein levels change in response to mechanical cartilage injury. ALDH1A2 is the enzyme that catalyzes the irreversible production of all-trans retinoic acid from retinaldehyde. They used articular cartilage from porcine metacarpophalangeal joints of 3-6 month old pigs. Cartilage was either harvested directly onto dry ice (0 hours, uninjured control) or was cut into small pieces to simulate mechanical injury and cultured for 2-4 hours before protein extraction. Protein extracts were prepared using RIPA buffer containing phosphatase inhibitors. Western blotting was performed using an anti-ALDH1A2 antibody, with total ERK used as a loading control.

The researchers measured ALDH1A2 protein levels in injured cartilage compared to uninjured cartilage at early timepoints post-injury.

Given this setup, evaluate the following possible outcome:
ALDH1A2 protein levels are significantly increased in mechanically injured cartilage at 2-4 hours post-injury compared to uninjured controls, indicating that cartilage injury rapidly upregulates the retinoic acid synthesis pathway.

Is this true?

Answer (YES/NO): NO